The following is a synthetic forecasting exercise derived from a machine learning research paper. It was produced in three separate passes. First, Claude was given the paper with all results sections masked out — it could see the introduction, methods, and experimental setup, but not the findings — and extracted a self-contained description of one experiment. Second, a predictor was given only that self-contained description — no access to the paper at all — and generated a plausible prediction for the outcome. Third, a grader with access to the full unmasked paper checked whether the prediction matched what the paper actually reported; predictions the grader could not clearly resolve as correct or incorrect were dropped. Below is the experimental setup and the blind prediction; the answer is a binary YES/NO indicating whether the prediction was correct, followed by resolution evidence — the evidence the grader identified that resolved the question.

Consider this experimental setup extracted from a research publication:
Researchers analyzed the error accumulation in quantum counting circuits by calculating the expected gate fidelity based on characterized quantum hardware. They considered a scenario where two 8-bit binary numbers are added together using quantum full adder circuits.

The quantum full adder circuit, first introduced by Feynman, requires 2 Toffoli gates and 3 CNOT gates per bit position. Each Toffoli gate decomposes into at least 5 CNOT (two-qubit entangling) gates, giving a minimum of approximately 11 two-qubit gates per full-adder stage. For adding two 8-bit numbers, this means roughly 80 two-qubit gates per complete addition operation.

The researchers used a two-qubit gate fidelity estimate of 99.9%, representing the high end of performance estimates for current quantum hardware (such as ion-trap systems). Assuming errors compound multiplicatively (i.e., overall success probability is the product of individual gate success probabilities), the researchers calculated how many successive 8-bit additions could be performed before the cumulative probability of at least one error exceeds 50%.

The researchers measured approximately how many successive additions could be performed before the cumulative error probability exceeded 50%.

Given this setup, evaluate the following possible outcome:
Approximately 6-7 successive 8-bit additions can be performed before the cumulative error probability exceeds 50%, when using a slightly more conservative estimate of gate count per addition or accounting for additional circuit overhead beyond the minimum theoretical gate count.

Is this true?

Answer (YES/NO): NO